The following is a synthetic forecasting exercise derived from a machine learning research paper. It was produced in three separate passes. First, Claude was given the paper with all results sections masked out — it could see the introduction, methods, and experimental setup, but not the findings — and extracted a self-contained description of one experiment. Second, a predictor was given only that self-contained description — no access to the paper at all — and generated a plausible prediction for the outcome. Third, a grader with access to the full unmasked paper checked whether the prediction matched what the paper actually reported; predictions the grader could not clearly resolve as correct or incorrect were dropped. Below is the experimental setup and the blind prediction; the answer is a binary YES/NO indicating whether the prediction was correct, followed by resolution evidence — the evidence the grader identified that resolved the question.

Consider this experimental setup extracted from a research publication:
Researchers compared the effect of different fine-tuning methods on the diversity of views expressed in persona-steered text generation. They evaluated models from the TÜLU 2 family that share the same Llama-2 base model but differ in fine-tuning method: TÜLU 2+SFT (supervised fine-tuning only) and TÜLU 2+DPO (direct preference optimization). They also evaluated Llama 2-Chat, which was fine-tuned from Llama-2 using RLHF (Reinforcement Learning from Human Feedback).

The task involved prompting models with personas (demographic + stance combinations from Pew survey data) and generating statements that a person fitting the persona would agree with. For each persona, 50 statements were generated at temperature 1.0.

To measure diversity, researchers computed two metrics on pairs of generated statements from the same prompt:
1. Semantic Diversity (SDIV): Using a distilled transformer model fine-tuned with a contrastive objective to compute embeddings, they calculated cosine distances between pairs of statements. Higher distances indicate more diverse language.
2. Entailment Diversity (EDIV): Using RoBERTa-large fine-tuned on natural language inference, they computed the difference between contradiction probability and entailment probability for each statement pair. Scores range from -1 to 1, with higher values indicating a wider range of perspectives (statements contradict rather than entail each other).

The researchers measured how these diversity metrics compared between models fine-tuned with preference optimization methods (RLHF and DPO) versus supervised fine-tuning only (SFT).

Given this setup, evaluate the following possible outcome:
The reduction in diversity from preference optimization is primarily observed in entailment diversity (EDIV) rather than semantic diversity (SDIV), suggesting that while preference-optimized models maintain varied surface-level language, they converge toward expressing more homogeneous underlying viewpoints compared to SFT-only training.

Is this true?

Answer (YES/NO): NO